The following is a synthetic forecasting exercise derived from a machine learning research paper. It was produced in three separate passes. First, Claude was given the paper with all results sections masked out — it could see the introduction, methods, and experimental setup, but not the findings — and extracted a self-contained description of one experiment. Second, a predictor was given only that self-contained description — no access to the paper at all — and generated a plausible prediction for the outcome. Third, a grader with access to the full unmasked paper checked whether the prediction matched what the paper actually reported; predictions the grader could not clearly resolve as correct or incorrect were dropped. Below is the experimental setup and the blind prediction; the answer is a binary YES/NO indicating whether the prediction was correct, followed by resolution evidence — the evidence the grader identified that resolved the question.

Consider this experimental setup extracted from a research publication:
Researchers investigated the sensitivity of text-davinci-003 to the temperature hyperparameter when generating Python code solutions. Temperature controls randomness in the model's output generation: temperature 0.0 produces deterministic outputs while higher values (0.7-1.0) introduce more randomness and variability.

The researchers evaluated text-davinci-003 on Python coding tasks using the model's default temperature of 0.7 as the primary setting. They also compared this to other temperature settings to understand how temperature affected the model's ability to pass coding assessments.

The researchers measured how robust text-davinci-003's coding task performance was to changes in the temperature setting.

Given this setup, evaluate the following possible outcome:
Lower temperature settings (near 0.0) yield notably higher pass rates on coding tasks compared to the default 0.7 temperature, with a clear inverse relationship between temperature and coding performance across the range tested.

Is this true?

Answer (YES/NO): NO